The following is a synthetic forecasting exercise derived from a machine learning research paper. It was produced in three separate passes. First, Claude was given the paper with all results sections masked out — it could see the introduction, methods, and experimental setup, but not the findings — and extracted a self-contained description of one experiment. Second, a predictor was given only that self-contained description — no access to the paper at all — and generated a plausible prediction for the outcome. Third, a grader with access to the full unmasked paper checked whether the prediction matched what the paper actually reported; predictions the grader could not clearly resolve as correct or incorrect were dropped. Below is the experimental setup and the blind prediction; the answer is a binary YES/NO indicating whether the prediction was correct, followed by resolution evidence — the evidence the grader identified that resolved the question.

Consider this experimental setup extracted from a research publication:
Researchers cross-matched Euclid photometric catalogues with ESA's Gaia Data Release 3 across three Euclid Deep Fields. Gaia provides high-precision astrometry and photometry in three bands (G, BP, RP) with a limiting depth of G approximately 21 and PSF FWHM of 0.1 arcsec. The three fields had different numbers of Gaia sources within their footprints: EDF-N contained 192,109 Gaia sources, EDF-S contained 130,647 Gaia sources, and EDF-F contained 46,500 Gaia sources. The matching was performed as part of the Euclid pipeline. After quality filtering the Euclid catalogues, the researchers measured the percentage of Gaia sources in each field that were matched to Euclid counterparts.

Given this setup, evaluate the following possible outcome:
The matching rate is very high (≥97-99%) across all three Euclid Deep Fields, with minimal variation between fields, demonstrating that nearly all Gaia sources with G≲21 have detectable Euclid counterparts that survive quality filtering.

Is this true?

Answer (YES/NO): NO